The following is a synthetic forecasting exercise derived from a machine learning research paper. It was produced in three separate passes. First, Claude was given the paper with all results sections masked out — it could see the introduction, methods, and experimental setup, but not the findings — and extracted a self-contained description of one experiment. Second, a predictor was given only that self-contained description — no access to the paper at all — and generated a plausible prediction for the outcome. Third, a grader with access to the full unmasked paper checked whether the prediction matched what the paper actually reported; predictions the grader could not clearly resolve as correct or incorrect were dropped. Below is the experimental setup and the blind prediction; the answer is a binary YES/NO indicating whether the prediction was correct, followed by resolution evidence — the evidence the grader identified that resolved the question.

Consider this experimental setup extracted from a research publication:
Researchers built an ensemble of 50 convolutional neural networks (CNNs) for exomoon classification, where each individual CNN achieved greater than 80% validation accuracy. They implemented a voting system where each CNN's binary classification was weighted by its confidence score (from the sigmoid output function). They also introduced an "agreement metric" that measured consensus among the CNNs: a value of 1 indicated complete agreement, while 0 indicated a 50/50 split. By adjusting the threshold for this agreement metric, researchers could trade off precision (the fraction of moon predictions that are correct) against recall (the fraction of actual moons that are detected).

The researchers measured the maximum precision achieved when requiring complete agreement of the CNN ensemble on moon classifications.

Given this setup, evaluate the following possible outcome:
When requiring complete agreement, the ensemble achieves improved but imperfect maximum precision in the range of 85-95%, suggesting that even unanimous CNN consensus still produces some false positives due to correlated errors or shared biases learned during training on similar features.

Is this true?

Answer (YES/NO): NO